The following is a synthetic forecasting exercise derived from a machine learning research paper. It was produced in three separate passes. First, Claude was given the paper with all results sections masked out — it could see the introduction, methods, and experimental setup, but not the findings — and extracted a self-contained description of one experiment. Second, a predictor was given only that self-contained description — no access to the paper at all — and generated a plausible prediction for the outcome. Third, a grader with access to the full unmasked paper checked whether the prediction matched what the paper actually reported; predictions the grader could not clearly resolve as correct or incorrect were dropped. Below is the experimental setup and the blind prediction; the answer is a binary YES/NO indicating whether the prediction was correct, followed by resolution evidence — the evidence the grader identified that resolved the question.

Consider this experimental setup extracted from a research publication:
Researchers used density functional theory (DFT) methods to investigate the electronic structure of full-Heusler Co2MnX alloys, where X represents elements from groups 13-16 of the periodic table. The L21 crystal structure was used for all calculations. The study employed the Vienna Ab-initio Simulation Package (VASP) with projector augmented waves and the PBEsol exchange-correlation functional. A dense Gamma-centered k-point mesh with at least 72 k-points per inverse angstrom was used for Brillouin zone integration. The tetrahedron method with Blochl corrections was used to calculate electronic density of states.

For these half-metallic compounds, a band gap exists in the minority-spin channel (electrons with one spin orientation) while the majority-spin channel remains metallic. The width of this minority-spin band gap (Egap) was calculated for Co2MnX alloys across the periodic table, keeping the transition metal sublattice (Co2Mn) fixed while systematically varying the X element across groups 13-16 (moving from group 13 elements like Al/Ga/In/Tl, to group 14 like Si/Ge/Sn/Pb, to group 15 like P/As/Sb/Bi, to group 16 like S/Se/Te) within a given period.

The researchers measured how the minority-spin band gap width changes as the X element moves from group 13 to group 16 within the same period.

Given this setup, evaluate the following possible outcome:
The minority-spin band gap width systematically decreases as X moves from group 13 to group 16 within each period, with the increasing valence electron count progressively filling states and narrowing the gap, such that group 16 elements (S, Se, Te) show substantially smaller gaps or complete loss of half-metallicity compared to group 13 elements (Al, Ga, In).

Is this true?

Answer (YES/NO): NO